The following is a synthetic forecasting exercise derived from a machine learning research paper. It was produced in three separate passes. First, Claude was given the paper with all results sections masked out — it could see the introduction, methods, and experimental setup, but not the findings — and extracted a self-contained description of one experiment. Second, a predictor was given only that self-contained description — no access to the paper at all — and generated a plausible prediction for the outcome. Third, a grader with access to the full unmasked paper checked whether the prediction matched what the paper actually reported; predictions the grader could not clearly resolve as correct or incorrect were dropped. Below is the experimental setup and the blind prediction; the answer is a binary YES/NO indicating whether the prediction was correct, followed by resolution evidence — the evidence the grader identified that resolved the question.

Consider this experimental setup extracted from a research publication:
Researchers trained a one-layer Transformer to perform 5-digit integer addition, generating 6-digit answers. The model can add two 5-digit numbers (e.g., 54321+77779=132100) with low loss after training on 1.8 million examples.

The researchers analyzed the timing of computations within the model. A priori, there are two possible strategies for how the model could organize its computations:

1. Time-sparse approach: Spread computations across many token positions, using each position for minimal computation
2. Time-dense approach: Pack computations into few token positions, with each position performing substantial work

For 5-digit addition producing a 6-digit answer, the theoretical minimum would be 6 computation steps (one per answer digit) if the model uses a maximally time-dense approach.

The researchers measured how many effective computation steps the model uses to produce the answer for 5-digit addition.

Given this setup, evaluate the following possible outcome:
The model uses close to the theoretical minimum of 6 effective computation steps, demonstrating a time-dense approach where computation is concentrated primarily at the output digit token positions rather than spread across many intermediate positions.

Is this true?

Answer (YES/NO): YES